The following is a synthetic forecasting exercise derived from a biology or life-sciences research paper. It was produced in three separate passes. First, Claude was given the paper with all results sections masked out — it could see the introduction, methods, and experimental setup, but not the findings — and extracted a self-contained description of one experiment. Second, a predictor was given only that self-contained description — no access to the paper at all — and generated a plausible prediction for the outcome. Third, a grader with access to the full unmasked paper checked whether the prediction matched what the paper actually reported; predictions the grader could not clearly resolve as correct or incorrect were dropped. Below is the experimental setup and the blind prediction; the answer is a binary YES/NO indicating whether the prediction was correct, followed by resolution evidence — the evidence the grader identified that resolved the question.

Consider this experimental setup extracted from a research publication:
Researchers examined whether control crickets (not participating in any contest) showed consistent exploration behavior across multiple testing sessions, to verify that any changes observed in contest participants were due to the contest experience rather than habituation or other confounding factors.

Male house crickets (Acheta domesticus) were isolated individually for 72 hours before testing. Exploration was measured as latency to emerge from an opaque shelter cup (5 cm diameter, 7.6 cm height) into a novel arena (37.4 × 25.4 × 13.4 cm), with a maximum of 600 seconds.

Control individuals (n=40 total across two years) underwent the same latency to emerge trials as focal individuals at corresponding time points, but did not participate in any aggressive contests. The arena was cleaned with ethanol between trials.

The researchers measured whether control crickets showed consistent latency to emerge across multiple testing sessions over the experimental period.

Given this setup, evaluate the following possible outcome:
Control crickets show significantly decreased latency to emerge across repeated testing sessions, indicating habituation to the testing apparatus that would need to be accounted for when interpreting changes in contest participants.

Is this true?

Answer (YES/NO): NO